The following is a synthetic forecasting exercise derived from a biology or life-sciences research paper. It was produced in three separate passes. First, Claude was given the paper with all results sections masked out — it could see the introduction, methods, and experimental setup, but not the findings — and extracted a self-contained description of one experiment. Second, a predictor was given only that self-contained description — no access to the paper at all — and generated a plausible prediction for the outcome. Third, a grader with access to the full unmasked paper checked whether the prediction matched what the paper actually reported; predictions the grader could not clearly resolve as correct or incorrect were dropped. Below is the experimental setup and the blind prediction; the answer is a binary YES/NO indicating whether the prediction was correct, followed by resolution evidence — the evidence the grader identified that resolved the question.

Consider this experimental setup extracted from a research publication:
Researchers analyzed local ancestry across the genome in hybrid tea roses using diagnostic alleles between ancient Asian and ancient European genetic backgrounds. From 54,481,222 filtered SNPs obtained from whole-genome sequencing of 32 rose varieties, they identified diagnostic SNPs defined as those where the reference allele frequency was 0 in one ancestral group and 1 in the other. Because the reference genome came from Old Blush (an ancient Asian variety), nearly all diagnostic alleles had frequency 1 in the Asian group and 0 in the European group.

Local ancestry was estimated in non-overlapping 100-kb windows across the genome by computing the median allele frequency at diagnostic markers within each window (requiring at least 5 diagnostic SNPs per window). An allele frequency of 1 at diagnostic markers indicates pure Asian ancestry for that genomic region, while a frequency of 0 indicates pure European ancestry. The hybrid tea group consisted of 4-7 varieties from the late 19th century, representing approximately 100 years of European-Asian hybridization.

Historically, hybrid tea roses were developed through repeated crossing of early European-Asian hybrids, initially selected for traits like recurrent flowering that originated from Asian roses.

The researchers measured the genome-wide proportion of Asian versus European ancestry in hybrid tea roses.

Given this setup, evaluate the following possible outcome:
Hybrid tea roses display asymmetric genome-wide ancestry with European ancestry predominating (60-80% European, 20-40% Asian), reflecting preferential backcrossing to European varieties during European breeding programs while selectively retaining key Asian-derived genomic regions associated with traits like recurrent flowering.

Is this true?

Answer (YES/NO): NO